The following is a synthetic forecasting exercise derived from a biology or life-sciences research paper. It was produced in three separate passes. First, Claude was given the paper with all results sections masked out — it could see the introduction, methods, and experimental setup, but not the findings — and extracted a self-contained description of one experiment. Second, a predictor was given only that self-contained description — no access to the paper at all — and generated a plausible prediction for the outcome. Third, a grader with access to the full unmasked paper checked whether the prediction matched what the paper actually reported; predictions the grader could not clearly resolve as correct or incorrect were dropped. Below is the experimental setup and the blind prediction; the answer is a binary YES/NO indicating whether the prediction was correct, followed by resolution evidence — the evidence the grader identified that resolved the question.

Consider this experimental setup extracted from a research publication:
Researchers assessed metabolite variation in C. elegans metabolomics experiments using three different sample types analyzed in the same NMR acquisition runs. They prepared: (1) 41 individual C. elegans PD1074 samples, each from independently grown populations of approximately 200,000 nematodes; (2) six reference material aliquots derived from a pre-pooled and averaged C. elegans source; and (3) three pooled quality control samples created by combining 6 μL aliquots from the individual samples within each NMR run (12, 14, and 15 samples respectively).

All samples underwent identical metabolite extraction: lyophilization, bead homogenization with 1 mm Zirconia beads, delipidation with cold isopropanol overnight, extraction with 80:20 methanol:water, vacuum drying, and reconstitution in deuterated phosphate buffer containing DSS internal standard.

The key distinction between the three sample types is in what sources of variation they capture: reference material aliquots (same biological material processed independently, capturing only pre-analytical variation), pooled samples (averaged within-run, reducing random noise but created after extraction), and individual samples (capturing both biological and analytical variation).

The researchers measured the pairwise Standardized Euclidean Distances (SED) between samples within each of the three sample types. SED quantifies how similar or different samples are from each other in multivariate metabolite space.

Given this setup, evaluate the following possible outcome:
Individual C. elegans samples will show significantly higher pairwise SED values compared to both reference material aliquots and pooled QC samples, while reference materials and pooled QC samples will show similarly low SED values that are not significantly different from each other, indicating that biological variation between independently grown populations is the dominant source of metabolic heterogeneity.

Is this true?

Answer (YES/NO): NO